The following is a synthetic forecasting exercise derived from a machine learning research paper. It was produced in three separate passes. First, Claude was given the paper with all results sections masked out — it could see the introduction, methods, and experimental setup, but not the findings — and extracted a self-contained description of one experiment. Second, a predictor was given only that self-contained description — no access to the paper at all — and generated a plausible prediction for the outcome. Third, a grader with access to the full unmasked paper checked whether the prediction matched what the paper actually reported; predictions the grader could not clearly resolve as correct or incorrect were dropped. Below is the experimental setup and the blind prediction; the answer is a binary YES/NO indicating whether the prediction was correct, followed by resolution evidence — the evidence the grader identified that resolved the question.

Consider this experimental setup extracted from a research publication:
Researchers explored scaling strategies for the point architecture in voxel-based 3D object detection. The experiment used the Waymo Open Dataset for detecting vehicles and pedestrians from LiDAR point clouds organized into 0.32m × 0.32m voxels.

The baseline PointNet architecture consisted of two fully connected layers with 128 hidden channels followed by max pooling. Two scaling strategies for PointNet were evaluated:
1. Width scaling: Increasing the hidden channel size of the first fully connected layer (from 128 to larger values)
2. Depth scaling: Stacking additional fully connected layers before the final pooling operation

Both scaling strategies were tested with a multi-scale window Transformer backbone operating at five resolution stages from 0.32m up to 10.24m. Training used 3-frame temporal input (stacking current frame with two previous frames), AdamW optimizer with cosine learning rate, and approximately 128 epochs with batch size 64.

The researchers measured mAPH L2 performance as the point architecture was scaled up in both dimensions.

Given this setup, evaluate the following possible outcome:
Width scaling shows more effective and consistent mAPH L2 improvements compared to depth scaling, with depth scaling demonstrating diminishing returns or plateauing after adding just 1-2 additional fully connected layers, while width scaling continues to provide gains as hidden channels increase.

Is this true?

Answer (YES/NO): NO